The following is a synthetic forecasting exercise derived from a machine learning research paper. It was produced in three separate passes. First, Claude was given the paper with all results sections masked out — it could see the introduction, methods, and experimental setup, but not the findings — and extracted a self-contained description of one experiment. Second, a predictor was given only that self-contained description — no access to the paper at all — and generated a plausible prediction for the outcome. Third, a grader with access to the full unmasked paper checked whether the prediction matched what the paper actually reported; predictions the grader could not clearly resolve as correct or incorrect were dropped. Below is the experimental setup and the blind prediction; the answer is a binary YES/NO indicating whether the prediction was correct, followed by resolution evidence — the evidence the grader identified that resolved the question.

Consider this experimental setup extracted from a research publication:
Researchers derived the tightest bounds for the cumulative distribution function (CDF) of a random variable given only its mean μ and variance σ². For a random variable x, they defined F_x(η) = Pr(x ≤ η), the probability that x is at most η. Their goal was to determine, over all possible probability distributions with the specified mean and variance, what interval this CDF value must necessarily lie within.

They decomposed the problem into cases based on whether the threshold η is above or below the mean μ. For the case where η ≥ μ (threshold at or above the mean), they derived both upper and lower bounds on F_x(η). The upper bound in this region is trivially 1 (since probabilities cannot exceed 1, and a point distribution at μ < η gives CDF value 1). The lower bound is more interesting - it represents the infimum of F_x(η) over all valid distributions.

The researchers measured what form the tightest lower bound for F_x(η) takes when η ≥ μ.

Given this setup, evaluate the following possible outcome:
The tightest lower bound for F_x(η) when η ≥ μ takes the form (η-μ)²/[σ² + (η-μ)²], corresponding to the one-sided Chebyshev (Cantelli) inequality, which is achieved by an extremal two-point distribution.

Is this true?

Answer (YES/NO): YES